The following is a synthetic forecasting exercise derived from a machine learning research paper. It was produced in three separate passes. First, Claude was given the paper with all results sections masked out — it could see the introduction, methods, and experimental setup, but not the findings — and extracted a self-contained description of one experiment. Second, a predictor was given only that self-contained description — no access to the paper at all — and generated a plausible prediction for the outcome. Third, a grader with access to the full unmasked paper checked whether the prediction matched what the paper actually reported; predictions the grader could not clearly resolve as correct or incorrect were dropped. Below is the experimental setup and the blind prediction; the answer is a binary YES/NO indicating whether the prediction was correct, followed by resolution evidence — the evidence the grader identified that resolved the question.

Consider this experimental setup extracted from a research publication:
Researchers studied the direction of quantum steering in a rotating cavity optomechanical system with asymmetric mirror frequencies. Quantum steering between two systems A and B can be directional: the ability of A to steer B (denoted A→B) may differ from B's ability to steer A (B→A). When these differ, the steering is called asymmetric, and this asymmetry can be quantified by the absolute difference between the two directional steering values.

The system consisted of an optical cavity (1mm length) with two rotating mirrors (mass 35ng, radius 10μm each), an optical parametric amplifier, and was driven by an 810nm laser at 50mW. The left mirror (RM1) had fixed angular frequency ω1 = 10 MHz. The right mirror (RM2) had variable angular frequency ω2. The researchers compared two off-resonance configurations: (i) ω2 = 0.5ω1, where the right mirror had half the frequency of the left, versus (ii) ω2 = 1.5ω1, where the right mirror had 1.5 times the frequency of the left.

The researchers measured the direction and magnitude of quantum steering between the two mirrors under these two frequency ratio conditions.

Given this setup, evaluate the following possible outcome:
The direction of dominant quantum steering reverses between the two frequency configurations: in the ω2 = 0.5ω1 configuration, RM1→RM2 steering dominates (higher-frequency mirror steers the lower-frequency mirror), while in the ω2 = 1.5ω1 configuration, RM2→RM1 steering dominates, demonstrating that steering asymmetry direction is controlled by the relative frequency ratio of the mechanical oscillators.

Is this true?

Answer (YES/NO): YES